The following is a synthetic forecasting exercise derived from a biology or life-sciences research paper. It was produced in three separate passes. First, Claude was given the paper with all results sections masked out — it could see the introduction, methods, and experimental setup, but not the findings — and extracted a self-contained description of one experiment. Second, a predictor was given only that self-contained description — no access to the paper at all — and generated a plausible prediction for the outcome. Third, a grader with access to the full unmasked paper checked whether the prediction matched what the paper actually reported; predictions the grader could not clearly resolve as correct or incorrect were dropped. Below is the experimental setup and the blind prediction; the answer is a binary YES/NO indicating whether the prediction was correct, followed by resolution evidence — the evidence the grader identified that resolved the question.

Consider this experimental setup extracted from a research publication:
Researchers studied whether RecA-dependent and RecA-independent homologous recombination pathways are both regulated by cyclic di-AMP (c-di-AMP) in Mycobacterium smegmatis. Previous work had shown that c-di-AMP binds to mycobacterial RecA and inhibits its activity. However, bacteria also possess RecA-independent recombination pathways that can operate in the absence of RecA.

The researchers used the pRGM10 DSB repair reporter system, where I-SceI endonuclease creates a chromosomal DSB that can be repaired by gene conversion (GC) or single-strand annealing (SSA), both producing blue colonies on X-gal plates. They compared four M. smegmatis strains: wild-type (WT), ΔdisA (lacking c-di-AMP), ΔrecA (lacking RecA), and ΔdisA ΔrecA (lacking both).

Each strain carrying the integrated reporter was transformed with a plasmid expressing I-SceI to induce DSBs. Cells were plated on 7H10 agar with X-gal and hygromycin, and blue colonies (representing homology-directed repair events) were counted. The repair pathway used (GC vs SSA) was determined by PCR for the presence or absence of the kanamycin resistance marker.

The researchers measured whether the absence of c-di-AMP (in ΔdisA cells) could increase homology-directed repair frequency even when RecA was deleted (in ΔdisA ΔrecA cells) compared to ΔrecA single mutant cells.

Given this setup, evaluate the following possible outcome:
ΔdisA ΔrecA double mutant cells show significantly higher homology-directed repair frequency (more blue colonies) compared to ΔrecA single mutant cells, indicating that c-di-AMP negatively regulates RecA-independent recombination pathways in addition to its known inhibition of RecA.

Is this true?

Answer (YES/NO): YES